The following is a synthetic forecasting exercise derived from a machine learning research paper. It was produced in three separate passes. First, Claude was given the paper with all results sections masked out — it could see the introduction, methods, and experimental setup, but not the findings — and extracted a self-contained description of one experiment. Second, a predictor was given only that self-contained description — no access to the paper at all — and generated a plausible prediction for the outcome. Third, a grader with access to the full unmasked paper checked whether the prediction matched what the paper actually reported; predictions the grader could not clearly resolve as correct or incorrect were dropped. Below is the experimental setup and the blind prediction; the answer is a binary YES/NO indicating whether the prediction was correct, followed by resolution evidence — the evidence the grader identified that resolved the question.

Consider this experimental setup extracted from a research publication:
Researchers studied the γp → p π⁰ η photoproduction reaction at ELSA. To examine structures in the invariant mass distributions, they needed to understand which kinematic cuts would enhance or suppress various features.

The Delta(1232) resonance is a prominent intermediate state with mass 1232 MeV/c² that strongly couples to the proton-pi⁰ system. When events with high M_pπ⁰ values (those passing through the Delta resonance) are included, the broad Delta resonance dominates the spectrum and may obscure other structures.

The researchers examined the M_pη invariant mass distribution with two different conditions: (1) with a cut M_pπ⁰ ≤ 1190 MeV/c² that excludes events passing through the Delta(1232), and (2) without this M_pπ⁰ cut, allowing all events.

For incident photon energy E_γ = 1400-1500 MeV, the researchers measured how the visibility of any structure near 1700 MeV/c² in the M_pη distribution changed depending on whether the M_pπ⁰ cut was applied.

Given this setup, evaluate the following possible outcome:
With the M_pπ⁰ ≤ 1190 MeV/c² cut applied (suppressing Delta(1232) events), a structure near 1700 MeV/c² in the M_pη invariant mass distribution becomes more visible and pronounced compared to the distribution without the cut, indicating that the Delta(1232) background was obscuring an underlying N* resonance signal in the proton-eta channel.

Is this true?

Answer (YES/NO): NO